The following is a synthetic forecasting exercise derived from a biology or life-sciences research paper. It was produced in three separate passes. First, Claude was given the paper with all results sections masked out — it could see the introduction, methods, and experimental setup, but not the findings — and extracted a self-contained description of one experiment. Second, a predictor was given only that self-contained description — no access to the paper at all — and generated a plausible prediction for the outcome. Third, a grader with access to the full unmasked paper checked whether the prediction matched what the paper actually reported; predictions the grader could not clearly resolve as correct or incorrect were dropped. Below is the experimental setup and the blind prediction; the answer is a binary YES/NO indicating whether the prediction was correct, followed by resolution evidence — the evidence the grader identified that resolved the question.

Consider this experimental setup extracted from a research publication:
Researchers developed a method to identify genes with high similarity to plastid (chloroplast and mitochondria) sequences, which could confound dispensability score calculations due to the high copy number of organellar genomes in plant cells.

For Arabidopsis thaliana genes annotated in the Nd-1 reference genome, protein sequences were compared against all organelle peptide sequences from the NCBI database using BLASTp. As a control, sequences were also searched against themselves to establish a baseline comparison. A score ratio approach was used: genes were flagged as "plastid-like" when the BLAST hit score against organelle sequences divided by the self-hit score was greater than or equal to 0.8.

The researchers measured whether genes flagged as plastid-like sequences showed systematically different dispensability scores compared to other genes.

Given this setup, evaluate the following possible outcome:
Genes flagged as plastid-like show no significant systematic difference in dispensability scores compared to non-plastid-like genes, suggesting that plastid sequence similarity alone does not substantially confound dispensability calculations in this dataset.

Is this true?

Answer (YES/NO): NO